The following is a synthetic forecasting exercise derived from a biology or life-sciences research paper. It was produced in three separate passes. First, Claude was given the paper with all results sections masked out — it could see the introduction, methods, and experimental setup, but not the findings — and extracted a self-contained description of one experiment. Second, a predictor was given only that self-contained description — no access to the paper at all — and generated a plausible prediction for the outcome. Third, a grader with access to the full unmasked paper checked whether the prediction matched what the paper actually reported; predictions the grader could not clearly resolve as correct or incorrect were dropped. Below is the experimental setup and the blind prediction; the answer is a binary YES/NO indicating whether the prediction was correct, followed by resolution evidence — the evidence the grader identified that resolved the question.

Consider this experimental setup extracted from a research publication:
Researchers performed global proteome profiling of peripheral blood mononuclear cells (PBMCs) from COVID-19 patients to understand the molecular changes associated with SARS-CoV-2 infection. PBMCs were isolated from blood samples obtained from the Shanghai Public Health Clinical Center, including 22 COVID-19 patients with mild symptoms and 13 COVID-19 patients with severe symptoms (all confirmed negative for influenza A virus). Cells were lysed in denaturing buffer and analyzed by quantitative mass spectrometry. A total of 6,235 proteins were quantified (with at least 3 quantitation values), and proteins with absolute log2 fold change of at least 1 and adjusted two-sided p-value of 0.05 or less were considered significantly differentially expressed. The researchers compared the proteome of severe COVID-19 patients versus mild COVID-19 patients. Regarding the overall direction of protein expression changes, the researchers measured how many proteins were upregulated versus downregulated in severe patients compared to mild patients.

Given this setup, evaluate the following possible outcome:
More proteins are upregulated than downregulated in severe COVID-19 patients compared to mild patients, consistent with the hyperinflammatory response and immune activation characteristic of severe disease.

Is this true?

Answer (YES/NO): NO